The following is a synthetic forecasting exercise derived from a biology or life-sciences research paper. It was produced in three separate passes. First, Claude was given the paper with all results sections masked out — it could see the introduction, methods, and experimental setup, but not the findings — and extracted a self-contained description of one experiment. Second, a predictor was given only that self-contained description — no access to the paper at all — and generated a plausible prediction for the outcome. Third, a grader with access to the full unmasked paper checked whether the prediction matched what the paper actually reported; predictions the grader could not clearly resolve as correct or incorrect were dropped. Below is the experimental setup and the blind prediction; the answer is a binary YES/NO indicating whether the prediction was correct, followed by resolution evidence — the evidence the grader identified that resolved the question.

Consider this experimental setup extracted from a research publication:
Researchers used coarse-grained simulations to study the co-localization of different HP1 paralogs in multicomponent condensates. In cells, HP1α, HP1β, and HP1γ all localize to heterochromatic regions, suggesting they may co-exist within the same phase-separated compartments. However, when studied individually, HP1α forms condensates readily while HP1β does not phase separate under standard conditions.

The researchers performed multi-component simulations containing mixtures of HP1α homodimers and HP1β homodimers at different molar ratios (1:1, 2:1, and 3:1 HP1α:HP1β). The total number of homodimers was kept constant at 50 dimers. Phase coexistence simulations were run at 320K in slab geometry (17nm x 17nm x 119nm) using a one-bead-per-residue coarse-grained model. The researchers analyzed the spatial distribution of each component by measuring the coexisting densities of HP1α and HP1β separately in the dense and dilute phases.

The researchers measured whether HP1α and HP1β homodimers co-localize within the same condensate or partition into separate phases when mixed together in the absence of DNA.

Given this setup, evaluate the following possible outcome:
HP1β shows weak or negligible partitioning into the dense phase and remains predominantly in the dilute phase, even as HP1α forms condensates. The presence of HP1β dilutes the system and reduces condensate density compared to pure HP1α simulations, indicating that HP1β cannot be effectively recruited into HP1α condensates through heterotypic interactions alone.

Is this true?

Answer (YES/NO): NO